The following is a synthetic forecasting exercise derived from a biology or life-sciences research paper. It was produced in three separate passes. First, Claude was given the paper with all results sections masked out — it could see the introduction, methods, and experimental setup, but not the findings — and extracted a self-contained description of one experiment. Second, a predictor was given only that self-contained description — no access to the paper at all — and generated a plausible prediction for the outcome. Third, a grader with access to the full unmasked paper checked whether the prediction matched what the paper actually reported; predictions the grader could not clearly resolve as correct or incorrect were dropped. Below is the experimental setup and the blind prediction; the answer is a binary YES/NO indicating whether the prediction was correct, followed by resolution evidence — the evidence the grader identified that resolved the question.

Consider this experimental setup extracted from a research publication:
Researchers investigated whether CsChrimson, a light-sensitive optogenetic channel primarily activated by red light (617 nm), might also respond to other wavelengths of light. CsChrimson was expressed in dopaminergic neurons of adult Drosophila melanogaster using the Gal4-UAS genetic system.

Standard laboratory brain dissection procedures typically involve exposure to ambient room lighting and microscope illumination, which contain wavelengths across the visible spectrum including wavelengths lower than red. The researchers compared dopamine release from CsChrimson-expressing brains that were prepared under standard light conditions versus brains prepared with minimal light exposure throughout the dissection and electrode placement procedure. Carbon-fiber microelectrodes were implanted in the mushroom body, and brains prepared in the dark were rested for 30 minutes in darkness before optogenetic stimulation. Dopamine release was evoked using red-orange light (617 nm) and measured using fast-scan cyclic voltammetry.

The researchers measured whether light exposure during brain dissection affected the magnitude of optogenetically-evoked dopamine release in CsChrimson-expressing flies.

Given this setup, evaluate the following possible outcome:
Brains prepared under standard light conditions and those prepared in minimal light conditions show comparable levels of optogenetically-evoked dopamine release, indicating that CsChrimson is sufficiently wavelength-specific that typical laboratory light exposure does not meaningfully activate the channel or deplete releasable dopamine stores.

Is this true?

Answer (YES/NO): NO